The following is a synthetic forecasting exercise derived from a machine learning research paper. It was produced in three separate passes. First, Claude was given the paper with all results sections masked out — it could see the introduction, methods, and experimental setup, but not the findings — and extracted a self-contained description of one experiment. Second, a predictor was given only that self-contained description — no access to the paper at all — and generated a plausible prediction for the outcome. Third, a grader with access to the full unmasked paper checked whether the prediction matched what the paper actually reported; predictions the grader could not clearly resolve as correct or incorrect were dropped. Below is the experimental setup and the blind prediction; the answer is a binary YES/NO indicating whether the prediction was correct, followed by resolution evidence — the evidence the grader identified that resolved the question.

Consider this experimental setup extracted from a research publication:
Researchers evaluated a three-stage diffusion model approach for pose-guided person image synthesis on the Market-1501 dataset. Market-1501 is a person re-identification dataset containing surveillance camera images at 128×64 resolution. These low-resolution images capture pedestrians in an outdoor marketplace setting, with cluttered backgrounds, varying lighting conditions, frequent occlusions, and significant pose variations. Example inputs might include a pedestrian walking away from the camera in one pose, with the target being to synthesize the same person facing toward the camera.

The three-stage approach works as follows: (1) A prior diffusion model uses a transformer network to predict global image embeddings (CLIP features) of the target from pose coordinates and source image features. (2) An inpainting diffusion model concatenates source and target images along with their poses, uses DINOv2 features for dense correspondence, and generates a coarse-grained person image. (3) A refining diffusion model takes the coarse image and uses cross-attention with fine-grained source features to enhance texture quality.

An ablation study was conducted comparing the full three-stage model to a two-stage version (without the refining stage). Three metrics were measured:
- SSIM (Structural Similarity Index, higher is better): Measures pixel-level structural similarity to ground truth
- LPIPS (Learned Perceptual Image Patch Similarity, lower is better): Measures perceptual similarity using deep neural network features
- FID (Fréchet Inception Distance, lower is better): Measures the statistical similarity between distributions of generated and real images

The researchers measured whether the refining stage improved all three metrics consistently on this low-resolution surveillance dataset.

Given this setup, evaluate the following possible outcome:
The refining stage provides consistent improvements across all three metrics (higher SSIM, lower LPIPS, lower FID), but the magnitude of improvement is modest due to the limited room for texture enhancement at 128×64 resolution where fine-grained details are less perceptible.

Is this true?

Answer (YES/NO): YES